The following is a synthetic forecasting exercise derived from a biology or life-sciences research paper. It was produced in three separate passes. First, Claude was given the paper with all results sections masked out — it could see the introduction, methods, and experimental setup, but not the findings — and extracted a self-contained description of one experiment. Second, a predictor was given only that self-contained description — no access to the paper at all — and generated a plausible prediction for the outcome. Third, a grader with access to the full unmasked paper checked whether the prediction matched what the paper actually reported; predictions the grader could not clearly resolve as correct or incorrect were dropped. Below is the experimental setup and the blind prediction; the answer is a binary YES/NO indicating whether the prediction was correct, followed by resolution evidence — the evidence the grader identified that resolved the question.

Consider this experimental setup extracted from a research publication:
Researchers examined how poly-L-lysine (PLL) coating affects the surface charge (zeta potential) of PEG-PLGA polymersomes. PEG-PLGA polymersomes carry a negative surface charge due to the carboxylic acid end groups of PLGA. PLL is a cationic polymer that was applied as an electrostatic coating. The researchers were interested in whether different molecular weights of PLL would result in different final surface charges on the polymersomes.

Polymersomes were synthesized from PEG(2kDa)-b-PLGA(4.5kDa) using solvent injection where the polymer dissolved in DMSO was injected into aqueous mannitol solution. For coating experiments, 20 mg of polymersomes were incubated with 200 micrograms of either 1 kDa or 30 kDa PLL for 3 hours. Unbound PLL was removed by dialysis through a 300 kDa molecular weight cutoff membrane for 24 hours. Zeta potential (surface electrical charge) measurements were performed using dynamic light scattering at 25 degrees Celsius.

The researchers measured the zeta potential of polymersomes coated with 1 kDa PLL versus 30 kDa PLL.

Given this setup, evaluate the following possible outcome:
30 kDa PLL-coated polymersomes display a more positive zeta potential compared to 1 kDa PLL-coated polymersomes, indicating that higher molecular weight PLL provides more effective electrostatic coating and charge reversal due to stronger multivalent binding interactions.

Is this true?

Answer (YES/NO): YES